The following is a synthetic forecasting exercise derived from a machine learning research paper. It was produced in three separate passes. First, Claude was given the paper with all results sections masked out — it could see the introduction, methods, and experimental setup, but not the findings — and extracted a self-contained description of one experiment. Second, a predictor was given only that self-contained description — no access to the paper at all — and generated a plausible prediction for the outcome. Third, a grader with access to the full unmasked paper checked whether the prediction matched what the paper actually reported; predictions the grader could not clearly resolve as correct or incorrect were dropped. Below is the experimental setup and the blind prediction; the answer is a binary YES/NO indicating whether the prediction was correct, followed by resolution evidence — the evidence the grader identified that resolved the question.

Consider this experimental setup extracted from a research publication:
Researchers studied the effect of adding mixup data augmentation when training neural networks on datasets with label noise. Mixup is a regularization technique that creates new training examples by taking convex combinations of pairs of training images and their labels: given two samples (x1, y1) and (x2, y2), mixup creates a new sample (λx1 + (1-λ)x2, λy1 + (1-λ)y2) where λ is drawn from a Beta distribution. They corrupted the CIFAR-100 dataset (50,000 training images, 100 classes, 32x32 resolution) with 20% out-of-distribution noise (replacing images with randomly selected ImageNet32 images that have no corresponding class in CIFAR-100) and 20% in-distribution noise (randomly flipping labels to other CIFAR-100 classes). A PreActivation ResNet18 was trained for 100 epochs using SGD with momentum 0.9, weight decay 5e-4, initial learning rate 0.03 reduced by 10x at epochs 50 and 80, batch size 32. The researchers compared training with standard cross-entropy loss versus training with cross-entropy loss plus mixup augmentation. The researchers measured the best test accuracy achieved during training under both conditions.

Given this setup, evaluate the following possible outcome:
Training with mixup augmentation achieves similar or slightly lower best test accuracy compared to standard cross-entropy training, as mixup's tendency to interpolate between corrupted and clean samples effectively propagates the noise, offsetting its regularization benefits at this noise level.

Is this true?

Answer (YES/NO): NO